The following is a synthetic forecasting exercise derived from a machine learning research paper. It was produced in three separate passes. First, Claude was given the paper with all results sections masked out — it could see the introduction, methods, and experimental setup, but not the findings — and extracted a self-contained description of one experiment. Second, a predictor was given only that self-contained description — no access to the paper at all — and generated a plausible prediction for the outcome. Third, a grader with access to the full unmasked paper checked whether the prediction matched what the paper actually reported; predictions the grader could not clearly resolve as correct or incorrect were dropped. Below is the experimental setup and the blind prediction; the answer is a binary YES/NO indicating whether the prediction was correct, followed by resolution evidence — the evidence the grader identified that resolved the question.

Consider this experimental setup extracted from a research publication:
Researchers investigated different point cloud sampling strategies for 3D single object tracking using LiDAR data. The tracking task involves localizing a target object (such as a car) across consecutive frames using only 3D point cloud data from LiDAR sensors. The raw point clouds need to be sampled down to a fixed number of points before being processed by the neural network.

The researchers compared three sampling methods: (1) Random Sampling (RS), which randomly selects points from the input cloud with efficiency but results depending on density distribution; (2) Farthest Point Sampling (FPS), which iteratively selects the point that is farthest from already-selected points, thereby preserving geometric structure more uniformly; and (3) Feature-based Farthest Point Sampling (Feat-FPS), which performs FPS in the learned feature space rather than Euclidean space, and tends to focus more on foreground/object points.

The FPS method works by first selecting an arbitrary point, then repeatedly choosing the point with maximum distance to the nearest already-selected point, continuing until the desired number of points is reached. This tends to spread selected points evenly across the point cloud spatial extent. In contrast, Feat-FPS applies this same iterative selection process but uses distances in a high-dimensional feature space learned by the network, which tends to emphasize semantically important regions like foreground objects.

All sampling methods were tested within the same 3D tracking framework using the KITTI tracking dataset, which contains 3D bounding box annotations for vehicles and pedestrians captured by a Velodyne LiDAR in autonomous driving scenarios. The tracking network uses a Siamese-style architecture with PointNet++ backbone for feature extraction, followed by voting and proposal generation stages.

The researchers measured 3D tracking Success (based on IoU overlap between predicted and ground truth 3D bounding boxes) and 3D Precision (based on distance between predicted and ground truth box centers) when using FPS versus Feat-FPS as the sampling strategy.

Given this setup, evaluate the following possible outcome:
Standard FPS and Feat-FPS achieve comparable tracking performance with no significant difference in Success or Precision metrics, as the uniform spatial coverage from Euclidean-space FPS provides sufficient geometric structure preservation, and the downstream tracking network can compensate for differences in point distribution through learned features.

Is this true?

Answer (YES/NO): NO